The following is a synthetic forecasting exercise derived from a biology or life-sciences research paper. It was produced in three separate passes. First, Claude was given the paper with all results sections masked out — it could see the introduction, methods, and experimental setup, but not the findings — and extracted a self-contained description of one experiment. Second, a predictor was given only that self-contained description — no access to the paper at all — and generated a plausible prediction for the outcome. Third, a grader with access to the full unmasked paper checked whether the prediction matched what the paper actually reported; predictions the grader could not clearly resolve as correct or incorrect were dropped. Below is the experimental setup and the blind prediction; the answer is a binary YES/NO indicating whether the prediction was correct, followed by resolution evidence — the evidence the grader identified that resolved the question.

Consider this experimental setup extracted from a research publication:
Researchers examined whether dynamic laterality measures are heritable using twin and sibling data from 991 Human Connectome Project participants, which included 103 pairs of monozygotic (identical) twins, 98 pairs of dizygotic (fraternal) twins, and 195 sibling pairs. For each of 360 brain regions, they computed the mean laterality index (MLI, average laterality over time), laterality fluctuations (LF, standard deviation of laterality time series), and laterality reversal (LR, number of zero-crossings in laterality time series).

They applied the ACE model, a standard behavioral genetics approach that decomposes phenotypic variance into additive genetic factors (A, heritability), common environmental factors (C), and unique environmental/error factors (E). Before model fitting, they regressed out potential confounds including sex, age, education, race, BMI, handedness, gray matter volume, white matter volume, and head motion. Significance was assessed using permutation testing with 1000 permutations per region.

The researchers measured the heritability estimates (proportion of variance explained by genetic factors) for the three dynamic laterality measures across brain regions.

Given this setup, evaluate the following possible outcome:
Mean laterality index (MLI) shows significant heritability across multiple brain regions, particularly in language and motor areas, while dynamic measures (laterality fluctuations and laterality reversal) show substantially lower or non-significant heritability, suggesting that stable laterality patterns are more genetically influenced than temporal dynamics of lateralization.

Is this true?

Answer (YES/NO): NO